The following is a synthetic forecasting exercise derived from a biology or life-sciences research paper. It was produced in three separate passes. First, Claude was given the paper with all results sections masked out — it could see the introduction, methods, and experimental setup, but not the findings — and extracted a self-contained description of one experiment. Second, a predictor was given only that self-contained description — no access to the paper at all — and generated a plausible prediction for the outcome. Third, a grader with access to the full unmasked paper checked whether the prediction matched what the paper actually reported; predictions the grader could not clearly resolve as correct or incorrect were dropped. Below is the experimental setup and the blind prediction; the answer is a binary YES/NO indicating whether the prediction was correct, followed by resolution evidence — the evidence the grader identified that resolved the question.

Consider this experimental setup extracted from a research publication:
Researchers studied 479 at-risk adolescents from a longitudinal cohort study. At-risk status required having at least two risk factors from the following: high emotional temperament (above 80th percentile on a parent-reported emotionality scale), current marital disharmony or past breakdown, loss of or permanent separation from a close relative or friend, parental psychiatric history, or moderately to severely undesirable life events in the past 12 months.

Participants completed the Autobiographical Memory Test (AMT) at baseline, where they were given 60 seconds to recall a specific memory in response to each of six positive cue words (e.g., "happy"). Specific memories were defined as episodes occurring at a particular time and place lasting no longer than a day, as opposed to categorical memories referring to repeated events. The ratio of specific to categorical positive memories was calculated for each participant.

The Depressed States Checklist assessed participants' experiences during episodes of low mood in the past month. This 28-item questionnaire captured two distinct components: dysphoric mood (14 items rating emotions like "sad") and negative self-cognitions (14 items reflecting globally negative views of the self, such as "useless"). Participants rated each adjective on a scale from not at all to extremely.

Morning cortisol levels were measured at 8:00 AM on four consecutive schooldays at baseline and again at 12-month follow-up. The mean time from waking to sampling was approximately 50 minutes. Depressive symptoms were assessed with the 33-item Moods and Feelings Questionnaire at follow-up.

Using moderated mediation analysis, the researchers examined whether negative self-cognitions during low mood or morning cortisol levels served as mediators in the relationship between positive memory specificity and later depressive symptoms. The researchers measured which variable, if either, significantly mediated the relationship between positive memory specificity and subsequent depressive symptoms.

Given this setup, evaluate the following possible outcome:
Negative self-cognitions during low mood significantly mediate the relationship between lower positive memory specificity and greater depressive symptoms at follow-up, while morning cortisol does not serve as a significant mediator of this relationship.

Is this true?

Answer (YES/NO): YES